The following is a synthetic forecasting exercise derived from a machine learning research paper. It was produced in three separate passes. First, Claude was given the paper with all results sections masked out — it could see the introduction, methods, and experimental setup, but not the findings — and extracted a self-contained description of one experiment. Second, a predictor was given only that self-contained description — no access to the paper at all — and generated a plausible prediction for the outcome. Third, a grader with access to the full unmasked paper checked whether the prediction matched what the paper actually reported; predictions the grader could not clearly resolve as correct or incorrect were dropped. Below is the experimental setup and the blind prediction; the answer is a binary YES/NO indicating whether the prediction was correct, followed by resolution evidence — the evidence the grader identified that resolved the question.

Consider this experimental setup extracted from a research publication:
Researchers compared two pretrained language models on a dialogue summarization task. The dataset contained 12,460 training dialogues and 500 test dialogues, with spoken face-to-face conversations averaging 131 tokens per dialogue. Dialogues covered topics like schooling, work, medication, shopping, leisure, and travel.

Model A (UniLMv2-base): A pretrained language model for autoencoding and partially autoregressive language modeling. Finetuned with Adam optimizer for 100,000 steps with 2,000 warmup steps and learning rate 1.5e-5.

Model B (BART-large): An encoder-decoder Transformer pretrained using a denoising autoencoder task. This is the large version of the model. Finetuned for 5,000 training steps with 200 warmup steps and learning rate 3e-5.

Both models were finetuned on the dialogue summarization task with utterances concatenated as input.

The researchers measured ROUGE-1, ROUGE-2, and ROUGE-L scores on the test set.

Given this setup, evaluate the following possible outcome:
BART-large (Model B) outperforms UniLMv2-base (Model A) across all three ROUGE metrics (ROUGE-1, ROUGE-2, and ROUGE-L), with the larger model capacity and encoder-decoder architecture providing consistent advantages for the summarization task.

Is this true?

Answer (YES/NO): NO